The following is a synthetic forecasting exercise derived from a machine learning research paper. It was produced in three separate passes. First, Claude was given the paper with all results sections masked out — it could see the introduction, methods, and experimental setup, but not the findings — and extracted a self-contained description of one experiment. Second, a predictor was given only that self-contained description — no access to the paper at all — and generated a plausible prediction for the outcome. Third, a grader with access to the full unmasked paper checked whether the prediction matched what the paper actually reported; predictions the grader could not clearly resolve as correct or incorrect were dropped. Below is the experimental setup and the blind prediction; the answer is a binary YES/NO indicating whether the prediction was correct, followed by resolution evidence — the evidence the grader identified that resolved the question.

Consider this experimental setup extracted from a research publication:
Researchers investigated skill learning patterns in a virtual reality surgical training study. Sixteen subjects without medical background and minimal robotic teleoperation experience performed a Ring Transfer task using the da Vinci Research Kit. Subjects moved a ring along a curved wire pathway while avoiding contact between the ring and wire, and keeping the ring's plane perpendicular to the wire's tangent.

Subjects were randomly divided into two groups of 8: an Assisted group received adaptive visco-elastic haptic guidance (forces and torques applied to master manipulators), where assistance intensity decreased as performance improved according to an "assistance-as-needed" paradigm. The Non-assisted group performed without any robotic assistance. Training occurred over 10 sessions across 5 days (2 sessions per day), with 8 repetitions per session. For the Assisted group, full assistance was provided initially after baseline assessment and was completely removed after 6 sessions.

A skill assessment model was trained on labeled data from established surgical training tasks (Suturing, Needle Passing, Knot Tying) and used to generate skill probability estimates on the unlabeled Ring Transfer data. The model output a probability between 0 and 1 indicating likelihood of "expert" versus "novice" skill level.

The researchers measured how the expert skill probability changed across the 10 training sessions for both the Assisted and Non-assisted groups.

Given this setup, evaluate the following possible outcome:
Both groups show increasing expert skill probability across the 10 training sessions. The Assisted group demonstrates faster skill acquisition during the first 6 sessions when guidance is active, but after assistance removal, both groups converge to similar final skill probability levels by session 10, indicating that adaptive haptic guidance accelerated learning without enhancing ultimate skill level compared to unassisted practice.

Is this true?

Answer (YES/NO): NO